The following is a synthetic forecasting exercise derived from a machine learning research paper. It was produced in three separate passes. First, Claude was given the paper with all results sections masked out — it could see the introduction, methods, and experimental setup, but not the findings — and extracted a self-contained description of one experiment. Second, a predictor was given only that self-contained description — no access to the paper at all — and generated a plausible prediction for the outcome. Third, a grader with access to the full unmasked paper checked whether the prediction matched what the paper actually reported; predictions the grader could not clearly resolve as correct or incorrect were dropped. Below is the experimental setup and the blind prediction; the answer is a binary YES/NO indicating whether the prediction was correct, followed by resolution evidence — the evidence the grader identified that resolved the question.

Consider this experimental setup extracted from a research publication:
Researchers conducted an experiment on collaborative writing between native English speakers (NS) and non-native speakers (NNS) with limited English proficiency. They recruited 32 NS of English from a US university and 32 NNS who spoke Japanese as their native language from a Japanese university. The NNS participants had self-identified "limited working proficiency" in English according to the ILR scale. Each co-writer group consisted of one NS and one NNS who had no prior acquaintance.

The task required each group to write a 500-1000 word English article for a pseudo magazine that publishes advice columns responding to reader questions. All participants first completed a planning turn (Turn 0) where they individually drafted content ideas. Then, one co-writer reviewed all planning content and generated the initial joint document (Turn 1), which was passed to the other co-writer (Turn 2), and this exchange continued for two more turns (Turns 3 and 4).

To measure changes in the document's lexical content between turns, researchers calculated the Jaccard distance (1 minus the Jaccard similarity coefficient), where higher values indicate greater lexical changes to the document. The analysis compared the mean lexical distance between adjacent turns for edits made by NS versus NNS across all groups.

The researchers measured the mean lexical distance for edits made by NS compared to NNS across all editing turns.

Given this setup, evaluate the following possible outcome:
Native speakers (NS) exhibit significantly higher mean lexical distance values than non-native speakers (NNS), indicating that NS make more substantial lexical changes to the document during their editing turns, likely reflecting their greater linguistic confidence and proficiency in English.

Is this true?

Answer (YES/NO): YES